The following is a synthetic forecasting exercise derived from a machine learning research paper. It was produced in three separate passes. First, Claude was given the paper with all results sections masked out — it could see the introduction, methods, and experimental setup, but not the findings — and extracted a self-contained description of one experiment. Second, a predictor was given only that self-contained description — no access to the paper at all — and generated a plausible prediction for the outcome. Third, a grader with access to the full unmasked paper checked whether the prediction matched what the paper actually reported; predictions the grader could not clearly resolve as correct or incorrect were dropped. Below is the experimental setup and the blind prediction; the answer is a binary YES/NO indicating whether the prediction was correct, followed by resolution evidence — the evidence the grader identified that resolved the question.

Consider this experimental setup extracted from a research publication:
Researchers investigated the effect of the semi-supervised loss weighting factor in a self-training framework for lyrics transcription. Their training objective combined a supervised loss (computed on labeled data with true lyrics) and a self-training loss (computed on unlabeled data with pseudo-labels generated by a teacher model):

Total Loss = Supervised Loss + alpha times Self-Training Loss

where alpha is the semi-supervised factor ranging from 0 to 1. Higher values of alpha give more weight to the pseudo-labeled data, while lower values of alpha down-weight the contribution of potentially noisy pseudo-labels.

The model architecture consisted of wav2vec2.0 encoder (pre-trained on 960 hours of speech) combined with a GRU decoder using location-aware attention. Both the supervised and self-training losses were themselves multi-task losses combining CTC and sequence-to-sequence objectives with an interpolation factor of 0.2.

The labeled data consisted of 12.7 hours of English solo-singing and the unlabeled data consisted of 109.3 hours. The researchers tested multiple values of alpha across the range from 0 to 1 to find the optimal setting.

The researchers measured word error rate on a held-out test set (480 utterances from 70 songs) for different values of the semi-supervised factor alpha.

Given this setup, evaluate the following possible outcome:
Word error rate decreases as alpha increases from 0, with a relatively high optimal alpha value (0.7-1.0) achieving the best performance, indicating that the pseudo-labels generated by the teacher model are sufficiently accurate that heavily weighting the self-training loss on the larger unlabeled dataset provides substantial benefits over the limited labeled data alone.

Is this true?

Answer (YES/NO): YES